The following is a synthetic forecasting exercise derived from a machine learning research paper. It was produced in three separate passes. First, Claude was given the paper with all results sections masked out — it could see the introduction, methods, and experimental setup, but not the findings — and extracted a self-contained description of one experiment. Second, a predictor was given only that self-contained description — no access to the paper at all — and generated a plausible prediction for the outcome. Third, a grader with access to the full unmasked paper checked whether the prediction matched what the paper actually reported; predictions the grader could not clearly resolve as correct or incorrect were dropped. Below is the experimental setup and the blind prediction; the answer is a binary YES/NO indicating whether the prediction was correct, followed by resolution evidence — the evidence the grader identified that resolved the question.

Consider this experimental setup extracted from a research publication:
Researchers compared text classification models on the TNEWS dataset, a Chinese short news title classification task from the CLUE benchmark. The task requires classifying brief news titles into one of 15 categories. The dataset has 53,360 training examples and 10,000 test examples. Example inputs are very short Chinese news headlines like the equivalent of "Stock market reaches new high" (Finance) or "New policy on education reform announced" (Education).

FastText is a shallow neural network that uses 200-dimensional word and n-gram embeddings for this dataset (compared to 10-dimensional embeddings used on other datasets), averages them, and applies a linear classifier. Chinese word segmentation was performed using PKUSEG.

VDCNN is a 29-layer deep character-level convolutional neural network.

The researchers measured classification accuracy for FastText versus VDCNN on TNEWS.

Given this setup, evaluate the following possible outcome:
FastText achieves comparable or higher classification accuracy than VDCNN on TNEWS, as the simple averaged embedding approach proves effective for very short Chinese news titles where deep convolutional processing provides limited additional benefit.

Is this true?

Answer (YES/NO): YES